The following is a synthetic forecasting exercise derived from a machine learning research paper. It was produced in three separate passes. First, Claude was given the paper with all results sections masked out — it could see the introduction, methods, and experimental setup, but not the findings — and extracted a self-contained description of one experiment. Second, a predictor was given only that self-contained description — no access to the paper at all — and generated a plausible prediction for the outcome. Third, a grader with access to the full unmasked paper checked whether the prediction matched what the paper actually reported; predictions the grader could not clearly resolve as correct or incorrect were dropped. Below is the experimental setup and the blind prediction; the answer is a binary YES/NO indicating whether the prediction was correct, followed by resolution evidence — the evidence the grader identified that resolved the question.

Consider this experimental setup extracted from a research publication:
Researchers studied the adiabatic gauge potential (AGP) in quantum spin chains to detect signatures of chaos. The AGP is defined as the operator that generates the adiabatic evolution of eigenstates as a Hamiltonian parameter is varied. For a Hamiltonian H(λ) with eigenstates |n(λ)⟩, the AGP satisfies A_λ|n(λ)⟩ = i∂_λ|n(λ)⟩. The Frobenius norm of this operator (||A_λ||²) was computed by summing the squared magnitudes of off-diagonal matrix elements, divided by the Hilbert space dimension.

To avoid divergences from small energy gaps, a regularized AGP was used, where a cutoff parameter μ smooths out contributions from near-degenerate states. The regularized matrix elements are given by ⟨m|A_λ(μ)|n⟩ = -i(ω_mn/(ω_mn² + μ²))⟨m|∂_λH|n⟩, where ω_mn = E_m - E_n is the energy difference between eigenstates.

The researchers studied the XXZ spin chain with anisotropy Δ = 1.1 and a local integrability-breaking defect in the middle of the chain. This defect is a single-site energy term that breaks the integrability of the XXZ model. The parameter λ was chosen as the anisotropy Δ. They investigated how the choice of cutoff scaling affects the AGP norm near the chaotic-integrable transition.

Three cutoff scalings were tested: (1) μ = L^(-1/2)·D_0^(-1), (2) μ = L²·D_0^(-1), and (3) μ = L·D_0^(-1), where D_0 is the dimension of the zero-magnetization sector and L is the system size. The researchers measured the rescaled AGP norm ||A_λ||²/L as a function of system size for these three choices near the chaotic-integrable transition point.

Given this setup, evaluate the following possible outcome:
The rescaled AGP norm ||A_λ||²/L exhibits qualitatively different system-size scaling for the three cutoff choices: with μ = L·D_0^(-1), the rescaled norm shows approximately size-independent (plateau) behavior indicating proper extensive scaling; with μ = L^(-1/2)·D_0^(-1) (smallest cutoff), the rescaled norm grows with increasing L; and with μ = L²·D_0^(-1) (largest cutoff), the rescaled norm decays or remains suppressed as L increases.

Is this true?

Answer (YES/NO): NO